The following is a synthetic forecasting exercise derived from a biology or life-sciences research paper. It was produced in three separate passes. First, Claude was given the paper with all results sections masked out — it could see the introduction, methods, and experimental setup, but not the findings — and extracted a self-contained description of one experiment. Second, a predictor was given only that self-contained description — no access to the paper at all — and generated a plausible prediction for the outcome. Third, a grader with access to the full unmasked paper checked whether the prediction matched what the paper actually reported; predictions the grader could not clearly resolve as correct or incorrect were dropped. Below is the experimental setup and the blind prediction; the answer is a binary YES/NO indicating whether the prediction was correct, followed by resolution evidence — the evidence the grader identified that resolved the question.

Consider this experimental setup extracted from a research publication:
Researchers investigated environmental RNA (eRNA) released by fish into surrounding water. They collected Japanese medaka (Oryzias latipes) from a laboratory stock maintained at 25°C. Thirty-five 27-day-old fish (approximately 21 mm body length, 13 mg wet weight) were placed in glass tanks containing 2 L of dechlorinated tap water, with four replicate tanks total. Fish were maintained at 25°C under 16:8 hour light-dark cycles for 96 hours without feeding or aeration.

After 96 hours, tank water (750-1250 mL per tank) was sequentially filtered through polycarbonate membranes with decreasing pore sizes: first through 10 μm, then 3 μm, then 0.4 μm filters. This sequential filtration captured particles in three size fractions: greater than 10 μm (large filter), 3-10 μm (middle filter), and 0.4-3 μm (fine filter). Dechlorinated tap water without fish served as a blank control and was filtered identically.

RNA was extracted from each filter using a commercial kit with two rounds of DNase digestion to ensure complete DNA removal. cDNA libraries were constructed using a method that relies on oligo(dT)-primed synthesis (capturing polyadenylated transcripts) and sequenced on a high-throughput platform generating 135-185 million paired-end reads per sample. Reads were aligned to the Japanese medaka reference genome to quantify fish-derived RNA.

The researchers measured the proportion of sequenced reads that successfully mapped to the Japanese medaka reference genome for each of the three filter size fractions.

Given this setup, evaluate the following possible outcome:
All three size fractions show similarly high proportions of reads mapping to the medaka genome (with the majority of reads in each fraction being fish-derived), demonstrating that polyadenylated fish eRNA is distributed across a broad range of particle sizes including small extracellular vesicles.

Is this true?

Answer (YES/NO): NO